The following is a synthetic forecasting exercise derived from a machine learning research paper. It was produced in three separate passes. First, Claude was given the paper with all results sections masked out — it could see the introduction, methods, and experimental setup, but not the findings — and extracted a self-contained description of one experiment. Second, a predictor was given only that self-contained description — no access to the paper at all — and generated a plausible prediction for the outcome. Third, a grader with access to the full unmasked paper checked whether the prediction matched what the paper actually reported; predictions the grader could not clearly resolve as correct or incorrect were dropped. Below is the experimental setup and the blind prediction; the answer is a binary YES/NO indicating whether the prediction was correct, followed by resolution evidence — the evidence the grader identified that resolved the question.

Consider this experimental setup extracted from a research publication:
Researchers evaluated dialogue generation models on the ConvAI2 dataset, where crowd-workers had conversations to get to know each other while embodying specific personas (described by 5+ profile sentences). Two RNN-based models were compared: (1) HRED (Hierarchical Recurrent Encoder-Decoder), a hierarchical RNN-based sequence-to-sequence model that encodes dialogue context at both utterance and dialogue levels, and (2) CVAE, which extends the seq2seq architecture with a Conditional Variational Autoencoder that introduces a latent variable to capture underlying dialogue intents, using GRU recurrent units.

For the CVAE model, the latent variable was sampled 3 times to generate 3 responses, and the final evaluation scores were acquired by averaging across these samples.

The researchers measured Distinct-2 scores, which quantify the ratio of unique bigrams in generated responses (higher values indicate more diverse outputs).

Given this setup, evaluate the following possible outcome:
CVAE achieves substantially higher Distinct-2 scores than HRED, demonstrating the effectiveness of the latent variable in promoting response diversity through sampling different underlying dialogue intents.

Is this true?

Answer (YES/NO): YES